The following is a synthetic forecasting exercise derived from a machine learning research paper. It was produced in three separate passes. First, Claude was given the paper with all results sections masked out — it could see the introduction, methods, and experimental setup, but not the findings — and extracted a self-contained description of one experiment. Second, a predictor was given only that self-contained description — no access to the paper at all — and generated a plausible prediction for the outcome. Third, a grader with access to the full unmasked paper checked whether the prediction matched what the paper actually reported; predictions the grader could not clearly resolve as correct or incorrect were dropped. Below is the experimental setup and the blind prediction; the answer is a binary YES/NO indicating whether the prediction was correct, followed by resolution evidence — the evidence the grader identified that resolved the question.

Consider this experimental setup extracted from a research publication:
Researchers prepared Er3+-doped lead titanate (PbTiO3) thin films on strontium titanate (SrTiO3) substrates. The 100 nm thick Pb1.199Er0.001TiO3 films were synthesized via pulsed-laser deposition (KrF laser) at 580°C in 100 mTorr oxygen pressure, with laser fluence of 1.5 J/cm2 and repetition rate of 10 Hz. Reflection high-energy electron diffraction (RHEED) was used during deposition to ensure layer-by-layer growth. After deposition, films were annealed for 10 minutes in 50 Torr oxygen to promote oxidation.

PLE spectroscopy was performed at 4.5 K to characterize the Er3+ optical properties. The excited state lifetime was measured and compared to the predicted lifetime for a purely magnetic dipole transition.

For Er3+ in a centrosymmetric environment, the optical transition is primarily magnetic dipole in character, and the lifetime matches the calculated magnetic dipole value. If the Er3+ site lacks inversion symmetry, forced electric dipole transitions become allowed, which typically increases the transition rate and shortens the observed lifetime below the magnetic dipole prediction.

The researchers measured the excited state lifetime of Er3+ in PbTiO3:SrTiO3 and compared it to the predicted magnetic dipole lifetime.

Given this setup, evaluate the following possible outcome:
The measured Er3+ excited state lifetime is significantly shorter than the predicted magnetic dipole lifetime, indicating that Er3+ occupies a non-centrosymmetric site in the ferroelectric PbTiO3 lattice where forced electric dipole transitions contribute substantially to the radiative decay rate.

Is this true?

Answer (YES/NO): YES